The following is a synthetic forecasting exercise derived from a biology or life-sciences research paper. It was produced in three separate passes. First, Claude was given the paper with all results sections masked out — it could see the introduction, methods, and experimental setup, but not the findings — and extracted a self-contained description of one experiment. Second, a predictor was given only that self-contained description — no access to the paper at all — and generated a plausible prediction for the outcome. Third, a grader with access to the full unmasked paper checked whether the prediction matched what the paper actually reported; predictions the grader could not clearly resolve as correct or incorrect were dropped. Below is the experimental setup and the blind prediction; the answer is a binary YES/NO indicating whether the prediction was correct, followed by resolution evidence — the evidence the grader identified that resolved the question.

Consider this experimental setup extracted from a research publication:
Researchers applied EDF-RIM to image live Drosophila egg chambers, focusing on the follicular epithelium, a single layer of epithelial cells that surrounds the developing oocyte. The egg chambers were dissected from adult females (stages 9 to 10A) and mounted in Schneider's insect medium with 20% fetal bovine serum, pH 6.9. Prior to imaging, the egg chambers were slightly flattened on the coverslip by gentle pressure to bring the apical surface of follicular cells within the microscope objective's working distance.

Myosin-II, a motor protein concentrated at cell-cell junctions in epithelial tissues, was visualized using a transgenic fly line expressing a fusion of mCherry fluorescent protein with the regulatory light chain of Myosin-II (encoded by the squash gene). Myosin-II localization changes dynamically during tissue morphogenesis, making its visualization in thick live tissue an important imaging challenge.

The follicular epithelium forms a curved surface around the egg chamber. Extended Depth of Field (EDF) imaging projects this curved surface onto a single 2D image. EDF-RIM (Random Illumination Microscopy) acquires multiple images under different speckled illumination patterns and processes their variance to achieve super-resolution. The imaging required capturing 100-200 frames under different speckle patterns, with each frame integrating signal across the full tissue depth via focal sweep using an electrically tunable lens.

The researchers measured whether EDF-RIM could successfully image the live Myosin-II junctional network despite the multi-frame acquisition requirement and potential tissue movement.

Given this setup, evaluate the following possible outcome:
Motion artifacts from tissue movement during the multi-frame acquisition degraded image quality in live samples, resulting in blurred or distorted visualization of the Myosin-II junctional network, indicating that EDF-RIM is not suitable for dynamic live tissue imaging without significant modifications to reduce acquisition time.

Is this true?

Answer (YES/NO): NO